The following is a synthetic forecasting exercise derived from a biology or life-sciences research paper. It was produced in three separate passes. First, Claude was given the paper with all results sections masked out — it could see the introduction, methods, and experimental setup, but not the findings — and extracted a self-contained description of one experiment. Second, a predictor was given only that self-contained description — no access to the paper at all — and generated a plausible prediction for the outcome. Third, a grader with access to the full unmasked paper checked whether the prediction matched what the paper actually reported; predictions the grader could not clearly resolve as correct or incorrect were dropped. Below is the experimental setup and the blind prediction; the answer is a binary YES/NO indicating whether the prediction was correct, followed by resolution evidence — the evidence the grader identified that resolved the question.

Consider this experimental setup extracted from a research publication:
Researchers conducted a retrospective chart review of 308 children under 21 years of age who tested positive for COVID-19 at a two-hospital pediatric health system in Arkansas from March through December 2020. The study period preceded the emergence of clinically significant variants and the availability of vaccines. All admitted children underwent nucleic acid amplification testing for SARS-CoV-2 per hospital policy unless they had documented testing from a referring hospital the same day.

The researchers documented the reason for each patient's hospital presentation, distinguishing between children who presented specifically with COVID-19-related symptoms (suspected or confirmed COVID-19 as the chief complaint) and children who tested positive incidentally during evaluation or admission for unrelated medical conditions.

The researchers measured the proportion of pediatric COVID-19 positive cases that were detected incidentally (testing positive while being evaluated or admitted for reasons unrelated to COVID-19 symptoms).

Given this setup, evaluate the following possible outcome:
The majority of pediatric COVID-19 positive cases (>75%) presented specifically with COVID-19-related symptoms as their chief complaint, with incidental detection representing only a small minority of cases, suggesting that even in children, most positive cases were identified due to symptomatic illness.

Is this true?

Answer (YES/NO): NO